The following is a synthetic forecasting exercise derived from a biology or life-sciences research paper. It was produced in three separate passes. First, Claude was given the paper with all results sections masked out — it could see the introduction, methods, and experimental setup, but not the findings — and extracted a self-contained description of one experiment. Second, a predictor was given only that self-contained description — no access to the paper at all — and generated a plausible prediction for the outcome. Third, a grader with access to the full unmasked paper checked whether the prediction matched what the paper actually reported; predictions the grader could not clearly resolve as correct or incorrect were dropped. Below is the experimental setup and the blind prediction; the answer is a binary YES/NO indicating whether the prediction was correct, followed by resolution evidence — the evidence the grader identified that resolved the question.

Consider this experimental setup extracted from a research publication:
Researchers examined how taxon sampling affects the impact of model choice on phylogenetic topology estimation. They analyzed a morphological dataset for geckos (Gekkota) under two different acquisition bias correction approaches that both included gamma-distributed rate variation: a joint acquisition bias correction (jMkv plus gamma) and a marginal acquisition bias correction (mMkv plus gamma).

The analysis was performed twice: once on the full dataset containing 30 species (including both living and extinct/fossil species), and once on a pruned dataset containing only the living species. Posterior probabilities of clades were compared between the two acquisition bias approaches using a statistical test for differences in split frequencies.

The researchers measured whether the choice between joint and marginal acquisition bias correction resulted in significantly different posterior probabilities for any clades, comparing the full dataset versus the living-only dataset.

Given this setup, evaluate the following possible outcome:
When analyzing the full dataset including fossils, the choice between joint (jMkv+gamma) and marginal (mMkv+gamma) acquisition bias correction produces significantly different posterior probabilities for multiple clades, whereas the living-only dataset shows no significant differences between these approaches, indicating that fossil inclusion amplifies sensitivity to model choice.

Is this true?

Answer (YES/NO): NO